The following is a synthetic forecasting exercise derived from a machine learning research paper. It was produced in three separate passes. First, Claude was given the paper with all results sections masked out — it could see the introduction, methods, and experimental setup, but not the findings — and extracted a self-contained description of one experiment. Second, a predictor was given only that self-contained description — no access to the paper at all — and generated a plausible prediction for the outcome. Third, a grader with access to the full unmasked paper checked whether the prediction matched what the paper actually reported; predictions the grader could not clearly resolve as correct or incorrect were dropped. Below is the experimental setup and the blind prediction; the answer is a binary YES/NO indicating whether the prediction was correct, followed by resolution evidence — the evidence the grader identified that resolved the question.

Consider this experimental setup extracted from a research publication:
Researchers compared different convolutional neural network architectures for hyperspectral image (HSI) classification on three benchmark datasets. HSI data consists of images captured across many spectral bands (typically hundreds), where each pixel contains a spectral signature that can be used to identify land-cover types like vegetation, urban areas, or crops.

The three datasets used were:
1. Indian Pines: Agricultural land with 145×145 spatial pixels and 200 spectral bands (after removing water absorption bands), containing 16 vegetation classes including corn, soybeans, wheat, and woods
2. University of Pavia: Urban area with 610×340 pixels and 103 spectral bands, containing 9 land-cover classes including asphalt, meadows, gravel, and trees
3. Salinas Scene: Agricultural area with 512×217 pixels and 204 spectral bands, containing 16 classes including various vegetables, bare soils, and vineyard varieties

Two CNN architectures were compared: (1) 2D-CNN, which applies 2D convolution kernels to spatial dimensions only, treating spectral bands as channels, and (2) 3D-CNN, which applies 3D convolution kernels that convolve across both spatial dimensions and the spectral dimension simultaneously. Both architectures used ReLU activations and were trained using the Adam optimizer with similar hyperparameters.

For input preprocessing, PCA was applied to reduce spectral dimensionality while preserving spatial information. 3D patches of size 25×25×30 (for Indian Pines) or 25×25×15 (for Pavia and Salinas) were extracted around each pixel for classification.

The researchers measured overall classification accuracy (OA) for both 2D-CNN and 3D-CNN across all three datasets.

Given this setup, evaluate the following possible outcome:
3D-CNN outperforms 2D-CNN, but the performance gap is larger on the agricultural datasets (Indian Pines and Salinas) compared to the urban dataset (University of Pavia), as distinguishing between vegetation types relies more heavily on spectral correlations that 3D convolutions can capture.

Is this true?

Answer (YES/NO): NO